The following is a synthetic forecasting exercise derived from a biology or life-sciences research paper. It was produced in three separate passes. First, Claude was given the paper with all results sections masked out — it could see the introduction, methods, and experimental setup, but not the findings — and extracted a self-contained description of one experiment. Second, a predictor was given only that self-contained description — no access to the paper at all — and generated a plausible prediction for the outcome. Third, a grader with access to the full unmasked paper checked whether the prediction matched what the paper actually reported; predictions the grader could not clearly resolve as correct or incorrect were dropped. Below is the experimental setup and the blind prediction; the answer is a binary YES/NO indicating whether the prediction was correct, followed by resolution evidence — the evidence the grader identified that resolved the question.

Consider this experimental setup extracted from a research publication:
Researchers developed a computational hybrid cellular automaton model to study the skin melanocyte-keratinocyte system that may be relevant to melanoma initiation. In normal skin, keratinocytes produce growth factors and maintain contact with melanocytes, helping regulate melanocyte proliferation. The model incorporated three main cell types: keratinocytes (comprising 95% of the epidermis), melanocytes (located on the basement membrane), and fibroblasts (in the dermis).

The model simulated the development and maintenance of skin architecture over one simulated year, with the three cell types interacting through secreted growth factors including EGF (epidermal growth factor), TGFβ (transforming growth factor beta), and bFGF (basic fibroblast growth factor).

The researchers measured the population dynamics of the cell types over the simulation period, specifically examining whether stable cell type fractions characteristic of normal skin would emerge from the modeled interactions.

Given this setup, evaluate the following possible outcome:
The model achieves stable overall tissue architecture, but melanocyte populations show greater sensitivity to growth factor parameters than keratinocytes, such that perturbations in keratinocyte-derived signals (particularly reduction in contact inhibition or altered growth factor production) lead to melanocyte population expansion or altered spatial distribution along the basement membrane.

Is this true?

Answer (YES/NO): NO